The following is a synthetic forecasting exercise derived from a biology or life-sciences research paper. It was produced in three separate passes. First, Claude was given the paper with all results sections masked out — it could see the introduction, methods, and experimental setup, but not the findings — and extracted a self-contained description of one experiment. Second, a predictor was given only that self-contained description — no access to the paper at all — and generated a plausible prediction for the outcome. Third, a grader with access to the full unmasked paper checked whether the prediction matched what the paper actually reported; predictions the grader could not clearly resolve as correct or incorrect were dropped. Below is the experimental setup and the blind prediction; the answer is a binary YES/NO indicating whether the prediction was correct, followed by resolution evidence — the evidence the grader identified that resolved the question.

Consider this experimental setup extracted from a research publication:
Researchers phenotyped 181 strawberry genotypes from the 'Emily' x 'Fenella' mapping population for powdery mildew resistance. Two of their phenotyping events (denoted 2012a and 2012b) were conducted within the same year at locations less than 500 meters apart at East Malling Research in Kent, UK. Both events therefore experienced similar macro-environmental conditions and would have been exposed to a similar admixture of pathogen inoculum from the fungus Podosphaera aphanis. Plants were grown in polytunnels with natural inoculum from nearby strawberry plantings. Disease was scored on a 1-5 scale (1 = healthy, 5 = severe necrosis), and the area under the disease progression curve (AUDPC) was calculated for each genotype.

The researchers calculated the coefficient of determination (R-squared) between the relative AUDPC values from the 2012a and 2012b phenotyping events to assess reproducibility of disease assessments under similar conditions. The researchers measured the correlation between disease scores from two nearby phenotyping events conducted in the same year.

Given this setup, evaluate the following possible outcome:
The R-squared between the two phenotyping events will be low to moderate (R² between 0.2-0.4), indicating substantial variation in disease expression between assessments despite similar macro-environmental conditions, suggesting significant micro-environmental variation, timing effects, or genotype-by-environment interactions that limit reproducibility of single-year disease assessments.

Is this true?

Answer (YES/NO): YES